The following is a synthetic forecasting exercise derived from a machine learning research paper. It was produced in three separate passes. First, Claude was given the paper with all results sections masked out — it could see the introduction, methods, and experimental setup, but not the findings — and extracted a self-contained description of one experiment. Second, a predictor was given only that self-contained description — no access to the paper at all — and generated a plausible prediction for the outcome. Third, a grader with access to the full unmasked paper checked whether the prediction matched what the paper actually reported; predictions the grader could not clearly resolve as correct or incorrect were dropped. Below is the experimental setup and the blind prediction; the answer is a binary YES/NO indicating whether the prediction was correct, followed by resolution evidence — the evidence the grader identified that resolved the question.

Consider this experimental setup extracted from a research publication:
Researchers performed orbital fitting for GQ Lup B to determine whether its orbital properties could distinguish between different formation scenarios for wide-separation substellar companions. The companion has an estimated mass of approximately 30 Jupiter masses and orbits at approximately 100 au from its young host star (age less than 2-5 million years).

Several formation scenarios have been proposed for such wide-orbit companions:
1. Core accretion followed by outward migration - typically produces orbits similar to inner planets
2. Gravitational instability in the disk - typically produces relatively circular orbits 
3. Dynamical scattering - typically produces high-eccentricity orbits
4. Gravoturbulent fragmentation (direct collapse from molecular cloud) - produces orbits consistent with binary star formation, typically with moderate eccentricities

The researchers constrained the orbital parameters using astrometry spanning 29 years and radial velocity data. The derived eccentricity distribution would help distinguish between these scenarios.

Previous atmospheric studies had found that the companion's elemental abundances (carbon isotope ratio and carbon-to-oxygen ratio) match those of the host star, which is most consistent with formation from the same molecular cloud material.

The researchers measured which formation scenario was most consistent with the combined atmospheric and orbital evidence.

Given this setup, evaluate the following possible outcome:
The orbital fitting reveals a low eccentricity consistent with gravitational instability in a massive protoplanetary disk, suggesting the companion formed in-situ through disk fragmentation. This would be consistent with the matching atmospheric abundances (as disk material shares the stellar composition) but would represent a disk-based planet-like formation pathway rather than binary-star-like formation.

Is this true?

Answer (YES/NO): NO